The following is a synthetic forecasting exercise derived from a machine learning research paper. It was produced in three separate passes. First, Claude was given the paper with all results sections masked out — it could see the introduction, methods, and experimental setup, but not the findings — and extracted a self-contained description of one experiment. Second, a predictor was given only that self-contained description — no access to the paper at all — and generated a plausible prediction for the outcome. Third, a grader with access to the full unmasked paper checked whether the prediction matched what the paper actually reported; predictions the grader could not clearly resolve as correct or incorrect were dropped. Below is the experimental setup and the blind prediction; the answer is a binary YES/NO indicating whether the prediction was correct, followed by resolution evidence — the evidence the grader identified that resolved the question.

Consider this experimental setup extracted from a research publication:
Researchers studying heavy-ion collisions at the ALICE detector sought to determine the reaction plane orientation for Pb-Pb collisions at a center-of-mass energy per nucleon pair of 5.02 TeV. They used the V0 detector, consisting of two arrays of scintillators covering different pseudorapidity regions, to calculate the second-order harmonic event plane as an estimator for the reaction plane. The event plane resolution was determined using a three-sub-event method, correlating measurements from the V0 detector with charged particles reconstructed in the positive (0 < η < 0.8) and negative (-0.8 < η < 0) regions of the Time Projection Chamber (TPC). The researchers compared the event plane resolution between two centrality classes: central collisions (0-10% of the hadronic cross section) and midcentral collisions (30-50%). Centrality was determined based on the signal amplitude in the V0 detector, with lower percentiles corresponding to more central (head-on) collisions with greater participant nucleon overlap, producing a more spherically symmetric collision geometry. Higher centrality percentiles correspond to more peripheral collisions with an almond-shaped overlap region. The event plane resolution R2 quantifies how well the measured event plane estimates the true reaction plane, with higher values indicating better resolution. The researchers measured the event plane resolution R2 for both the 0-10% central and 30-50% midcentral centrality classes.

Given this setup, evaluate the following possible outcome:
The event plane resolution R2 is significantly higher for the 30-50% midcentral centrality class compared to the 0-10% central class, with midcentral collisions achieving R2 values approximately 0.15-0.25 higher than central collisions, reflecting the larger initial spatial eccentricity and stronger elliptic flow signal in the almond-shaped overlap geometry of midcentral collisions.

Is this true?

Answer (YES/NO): YES